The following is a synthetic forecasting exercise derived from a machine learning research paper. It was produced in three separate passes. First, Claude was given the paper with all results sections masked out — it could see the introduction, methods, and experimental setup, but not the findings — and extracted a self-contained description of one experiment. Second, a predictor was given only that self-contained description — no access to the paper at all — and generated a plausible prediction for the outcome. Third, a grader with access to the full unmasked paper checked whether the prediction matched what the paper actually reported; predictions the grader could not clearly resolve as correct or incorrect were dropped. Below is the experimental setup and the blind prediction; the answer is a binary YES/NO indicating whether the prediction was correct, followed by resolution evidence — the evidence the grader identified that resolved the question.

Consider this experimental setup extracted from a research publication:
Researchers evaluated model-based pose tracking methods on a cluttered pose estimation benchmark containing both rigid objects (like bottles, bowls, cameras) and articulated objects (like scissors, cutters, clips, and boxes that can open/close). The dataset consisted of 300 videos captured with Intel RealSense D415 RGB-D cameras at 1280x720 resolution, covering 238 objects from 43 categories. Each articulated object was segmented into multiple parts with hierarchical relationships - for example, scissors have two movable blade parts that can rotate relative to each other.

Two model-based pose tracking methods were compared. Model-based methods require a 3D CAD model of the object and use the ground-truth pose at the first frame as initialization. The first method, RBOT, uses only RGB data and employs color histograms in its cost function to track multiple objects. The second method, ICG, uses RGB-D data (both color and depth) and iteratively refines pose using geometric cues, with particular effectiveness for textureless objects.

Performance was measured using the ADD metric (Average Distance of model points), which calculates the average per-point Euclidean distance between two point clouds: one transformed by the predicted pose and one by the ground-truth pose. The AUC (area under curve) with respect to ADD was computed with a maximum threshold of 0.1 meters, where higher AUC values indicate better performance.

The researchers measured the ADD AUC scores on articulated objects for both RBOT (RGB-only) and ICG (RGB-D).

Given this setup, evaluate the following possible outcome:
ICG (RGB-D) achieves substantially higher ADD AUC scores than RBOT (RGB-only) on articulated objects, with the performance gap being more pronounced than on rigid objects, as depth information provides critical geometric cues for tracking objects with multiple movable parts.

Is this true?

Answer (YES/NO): NO